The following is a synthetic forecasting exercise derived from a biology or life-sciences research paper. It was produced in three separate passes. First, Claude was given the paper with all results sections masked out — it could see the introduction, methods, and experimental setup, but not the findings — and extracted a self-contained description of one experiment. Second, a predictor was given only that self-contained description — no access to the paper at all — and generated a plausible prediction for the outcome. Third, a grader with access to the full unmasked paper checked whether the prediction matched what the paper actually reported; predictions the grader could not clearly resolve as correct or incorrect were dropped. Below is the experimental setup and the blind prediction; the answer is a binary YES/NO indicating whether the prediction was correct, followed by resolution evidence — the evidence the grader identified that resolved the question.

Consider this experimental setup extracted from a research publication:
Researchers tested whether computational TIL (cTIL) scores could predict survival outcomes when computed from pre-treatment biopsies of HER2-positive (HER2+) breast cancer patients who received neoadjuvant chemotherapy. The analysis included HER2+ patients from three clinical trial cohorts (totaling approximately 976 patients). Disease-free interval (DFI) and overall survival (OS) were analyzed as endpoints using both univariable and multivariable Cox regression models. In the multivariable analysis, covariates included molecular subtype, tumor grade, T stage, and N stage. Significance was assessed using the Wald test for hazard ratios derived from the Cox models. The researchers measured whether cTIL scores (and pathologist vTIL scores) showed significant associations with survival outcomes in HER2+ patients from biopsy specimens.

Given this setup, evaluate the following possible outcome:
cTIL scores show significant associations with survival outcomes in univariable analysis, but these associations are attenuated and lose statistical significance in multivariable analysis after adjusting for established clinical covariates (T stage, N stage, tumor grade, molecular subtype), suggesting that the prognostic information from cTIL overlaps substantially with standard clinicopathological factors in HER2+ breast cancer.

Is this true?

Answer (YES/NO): NO